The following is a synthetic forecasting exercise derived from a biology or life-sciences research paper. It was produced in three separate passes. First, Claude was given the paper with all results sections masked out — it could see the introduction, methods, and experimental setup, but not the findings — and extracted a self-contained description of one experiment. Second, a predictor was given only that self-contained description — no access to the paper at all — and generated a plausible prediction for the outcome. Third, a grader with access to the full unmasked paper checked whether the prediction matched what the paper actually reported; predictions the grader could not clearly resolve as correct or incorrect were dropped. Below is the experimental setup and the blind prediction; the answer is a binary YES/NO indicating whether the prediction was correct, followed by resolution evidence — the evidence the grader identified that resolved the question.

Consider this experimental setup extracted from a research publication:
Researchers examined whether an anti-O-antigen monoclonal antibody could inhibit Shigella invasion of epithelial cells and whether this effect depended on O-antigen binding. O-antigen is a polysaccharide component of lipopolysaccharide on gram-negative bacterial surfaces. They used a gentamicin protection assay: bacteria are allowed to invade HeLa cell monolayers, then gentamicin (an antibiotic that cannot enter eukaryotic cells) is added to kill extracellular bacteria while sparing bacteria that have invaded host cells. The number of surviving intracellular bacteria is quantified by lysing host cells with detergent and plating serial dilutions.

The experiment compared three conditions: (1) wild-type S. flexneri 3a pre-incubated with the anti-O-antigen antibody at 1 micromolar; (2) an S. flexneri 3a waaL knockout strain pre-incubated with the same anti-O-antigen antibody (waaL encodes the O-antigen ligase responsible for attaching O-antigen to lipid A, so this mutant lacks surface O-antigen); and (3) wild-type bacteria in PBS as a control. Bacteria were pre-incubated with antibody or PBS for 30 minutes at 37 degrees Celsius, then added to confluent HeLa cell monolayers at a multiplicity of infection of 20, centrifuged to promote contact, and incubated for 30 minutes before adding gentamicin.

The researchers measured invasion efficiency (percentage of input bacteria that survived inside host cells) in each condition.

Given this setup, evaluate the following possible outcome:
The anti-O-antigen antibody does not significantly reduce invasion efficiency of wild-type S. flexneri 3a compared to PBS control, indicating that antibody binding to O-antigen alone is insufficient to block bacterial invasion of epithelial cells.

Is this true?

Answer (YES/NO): YES